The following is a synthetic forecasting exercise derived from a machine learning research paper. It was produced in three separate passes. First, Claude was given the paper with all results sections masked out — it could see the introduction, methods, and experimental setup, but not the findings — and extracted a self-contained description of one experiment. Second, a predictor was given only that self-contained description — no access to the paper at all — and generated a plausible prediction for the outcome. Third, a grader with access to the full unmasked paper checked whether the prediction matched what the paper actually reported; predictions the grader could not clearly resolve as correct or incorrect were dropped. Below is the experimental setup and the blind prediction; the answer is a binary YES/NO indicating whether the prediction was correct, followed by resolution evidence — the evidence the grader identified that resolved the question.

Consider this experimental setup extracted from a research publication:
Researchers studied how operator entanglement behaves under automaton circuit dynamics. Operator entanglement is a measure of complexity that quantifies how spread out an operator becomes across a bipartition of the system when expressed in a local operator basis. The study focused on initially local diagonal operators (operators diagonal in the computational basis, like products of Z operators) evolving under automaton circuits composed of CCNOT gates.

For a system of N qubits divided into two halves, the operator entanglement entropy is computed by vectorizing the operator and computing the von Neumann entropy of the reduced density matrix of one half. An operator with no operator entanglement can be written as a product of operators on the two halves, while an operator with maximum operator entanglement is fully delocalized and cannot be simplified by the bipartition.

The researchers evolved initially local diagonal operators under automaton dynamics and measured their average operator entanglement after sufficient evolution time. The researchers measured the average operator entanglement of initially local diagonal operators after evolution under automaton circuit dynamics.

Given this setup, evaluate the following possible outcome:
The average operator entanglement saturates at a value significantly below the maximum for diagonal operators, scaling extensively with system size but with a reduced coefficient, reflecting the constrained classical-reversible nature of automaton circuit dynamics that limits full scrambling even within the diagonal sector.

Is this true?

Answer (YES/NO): NO